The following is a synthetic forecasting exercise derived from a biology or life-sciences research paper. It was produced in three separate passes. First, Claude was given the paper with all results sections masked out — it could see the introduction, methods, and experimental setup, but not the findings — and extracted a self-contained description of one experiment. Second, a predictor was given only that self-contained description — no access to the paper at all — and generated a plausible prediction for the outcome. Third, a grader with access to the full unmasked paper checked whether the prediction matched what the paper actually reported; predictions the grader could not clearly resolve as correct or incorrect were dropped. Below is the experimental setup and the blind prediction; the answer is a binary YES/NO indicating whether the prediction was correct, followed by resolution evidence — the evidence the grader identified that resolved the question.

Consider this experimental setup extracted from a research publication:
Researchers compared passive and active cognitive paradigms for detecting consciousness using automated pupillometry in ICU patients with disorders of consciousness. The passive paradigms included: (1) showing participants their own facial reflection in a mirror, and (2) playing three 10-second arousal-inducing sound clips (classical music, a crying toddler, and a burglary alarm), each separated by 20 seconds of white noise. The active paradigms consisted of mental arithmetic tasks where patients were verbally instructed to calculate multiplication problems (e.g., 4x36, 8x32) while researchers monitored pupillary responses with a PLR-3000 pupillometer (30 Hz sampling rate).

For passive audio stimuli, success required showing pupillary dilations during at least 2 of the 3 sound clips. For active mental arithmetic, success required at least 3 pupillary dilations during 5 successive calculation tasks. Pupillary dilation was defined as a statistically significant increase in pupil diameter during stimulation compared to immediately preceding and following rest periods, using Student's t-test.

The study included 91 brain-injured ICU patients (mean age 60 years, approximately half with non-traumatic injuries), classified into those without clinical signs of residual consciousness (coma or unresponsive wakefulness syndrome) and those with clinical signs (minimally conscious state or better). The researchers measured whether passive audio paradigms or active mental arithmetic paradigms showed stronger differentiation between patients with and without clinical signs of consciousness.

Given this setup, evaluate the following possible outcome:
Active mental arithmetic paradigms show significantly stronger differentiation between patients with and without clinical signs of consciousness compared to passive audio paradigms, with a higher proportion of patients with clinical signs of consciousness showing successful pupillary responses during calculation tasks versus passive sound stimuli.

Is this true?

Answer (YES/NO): YES